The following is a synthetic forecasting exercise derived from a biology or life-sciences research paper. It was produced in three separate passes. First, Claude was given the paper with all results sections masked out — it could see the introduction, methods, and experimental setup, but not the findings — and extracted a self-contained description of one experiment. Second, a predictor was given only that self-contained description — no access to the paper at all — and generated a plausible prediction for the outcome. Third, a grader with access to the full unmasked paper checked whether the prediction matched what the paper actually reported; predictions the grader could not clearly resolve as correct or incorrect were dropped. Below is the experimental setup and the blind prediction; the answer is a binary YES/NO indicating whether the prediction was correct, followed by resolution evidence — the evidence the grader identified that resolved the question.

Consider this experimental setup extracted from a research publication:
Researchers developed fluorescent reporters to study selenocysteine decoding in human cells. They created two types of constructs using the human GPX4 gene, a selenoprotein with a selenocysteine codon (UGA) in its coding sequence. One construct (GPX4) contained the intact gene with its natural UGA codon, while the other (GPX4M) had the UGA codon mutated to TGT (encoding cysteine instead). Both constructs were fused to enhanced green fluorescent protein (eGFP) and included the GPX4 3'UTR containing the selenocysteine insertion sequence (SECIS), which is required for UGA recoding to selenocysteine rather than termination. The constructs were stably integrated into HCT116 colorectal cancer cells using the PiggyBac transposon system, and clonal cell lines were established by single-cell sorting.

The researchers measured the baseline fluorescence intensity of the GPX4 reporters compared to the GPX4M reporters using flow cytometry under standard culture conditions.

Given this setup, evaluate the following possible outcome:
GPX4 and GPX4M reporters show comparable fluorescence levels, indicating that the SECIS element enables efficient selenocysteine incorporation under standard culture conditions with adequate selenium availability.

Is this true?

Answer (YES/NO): NO